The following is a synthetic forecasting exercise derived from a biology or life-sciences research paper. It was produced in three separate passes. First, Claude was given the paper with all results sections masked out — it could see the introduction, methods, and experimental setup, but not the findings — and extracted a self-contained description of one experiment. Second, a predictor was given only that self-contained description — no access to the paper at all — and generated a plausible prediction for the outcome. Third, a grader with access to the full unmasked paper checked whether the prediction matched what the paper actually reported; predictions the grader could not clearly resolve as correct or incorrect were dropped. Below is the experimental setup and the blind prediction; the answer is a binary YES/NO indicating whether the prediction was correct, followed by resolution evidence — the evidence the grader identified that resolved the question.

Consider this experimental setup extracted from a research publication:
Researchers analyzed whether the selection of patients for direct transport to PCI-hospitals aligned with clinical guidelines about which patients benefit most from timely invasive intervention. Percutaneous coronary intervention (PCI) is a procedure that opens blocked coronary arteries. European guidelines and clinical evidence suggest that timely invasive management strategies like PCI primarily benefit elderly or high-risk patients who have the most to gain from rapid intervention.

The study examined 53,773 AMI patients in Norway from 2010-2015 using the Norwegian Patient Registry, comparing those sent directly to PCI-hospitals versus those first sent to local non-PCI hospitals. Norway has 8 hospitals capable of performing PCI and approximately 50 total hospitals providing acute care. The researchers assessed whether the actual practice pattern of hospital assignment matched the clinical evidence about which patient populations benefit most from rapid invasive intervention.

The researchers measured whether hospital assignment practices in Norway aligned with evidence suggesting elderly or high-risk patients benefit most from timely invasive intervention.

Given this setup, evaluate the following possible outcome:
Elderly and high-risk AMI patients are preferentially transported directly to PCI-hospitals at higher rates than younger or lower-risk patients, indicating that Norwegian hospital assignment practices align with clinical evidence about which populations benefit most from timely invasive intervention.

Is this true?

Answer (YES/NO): NO